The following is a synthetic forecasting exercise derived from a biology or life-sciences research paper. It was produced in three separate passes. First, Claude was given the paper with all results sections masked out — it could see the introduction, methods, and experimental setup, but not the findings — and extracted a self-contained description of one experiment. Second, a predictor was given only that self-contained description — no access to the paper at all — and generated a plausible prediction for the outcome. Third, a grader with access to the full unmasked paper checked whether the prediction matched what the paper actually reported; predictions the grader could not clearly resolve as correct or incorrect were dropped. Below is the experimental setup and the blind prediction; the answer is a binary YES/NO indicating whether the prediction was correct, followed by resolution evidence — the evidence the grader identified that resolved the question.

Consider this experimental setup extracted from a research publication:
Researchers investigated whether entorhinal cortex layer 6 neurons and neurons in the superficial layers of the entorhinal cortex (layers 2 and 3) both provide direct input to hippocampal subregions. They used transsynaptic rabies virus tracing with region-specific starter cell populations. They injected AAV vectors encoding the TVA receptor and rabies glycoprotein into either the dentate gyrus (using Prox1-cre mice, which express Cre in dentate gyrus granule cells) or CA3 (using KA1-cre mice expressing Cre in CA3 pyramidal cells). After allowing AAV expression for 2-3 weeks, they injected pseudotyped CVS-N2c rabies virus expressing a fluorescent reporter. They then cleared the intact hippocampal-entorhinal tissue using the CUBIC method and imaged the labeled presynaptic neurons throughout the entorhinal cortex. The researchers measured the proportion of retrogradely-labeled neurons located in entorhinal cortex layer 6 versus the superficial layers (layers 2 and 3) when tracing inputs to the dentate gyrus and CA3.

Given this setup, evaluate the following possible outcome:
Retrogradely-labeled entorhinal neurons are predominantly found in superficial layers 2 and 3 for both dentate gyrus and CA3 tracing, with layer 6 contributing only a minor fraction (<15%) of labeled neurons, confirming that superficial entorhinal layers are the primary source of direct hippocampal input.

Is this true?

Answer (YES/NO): NO